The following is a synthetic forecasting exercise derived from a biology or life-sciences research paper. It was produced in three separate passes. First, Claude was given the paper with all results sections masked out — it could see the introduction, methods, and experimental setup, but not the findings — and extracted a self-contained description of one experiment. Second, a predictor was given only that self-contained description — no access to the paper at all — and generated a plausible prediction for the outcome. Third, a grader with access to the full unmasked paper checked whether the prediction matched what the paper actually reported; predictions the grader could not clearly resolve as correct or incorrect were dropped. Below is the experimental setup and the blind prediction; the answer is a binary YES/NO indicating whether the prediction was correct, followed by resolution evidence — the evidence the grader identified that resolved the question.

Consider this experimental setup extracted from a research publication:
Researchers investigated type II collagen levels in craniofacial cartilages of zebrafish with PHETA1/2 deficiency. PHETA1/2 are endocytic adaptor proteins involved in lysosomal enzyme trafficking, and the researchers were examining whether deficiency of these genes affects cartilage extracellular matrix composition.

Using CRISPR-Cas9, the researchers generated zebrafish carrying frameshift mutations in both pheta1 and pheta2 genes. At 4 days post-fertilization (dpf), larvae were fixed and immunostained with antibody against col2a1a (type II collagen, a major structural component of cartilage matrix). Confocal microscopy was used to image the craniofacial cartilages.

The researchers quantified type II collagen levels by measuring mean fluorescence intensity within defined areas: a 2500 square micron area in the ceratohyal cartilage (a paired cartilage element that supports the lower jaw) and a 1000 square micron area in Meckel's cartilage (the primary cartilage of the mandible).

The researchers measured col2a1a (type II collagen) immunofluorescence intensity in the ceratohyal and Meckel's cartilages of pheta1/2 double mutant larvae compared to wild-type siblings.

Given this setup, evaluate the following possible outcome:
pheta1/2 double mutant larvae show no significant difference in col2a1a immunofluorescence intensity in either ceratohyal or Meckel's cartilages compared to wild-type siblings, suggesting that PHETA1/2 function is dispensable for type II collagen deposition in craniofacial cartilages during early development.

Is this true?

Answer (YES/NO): NO